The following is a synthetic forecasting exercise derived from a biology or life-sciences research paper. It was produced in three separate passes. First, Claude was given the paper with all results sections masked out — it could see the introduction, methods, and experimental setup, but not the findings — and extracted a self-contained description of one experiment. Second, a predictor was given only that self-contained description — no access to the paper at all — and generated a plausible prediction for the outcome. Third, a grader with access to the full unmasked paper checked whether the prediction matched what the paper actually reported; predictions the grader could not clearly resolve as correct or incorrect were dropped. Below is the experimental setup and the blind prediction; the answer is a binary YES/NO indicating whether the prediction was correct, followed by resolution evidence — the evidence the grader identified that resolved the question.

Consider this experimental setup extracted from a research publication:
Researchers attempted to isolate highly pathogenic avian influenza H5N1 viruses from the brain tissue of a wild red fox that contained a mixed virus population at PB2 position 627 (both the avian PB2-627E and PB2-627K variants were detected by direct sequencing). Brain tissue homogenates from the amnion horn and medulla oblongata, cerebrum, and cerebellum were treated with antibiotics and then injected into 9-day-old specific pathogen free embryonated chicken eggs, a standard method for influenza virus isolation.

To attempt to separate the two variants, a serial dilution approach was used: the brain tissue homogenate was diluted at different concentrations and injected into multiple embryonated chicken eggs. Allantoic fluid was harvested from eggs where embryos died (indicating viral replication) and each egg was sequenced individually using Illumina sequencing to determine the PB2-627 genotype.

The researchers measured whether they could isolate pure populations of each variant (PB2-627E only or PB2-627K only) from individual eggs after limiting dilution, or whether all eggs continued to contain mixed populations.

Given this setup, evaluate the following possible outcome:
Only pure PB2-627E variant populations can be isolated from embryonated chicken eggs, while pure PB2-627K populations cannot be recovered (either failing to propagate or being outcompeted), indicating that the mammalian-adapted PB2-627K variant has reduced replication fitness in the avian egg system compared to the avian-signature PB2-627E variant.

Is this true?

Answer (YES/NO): NO